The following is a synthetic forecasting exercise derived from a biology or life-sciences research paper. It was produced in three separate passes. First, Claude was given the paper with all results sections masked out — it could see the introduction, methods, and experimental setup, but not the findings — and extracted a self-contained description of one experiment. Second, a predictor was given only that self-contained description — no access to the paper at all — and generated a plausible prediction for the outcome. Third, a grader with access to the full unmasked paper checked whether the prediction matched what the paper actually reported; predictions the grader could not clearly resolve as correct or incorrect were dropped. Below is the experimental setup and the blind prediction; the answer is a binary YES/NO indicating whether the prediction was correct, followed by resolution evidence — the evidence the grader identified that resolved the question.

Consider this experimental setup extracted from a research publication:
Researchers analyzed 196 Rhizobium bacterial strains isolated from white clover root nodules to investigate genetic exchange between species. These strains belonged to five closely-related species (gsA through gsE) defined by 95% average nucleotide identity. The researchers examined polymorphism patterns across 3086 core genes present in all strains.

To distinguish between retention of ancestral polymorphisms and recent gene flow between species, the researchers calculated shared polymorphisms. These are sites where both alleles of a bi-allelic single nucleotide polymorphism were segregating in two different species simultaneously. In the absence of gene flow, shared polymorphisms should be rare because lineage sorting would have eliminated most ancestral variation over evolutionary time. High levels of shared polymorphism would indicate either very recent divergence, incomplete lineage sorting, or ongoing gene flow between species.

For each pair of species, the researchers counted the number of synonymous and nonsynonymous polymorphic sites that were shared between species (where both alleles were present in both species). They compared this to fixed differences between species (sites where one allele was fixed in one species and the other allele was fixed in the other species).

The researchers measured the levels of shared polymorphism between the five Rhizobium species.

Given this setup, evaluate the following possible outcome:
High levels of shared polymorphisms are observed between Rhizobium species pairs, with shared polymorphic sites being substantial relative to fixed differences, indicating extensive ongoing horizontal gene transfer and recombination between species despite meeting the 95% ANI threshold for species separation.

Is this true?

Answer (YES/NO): NO